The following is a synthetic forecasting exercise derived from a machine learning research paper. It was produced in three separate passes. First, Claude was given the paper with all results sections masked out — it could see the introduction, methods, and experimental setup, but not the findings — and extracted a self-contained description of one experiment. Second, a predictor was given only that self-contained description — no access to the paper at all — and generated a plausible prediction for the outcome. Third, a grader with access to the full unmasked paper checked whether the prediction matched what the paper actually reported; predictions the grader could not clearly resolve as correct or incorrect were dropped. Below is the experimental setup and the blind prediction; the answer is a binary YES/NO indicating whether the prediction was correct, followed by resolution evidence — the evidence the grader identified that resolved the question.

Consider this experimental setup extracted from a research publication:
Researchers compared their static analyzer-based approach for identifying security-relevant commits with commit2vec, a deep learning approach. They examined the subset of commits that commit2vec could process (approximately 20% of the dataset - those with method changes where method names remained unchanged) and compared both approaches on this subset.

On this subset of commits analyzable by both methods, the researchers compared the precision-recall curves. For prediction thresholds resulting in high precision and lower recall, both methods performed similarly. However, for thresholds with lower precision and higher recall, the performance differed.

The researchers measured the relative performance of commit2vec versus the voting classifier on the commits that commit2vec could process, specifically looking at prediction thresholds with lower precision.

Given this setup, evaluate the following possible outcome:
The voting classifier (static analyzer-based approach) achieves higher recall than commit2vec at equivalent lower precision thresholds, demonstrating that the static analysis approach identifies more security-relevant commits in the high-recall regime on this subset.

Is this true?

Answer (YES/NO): NO